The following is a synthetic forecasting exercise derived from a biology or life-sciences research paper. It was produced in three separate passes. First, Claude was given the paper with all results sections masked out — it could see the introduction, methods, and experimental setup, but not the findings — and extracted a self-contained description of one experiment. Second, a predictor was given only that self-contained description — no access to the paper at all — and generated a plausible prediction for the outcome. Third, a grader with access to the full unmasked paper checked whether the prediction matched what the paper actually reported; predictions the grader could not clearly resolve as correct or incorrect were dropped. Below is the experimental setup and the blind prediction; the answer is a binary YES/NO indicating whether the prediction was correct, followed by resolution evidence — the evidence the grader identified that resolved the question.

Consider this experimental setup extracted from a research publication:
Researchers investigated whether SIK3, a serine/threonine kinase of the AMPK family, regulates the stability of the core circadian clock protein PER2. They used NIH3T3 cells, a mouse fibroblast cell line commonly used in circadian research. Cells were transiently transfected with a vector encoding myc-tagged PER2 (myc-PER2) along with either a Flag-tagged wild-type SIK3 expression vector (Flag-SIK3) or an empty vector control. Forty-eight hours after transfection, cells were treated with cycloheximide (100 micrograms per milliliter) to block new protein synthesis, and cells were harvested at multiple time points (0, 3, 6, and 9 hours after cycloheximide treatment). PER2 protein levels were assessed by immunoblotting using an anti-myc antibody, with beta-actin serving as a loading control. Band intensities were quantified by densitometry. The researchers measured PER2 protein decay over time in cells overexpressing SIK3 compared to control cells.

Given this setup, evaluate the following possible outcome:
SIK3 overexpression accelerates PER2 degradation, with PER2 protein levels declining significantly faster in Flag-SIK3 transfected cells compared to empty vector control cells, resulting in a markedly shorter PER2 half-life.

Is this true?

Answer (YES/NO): YES